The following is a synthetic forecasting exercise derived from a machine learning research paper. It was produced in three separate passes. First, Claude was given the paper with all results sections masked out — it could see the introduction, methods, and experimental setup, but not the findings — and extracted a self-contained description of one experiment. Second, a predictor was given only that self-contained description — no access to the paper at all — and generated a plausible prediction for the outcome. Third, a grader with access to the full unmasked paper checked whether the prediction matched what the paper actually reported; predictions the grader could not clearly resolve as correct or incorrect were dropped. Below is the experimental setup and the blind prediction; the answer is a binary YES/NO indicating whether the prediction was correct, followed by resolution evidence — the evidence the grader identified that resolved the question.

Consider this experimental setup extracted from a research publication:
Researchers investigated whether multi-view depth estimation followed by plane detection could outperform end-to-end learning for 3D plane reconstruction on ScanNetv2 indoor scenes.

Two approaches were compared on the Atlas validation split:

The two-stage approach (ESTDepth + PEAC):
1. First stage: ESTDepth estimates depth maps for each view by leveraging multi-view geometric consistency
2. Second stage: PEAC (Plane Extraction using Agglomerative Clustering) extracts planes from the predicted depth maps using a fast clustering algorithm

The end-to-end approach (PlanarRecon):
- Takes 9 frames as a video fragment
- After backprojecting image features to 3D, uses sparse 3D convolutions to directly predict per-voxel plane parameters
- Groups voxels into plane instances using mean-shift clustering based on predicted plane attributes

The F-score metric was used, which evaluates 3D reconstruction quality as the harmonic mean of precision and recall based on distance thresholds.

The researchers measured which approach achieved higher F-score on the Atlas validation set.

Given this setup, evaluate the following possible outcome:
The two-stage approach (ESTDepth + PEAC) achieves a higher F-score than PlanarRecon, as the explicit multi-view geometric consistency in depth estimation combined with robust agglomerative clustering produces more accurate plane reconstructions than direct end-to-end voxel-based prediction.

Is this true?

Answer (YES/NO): NO